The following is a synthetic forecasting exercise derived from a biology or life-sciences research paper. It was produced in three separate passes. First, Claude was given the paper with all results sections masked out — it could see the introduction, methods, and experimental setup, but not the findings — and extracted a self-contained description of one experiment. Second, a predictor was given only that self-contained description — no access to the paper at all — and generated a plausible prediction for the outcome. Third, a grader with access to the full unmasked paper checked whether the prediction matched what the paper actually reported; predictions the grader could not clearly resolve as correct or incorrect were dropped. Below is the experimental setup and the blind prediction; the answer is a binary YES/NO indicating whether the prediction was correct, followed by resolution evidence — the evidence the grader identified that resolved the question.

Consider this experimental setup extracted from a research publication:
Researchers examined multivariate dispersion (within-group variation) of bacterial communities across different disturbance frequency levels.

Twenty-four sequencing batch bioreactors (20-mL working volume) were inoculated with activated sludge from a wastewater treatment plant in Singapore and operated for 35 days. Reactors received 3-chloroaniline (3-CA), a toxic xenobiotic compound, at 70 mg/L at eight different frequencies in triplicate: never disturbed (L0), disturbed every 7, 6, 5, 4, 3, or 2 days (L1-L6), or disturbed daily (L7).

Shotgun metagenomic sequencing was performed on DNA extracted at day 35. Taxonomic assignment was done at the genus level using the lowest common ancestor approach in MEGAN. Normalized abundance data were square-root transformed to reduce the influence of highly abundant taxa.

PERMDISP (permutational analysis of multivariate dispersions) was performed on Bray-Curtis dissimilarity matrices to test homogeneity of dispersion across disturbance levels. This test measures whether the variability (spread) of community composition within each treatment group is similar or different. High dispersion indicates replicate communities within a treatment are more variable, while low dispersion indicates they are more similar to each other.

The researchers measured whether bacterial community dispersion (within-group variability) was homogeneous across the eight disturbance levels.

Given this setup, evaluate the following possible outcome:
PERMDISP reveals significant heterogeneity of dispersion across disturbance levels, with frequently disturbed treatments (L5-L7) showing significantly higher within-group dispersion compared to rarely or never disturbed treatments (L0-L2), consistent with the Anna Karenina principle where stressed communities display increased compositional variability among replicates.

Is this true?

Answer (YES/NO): NO